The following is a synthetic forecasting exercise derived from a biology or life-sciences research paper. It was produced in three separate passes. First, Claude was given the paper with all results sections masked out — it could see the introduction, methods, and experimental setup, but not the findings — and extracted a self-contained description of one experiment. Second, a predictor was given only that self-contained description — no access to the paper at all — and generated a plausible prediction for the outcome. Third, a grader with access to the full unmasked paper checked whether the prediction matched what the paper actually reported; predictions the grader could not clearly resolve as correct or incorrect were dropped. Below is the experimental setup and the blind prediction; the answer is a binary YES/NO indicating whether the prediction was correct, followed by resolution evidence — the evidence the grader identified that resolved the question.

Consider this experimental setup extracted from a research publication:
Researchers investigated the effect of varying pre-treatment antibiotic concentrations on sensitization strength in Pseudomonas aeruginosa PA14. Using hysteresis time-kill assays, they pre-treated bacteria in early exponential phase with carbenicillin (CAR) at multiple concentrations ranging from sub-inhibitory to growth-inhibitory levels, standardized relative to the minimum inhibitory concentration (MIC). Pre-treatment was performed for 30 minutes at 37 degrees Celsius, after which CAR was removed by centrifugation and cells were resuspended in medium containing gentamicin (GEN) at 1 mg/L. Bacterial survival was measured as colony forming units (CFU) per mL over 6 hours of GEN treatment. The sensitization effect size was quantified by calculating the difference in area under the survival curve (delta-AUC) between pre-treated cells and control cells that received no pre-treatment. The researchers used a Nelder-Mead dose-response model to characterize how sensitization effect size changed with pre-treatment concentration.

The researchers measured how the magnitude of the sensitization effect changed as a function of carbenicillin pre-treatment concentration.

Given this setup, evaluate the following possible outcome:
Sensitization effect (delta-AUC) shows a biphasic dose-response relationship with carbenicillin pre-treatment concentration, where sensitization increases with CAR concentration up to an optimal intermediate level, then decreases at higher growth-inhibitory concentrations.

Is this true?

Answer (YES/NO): NO